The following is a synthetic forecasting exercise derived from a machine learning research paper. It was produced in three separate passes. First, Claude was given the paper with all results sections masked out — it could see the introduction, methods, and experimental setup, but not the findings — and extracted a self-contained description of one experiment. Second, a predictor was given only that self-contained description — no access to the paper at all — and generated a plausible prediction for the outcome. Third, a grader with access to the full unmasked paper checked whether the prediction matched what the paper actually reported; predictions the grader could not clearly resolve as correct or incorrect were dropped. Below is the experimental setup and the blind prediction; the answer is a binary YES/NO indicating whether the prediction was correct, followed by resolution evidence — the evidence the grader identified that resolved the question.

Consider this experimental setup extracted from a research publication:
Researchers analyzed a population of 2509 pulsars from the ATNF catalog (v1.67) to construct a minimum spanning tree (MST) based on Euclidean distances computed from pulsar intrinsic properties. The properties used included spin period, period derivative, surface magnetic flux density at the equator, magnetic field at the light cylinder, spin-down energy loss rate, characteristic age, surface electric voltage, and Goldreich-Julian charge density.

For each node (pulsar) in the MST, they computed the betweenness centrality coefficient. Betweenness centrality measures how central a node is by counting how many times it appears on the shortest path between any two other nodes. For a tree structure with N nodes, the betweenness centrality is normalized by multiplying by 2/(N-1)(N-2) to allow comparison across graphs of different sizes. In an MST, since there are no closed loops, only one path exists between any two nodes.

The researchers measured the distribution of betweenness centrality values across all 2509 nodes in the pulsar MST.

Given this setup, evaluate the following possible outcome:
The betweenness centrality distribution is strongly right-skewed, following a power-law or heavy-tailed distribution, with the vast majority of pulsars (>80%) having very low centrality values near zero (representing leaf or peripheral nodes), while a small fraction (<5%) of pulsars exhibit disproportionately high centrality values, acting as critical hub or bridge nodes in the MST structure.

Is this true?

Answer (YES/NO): NO